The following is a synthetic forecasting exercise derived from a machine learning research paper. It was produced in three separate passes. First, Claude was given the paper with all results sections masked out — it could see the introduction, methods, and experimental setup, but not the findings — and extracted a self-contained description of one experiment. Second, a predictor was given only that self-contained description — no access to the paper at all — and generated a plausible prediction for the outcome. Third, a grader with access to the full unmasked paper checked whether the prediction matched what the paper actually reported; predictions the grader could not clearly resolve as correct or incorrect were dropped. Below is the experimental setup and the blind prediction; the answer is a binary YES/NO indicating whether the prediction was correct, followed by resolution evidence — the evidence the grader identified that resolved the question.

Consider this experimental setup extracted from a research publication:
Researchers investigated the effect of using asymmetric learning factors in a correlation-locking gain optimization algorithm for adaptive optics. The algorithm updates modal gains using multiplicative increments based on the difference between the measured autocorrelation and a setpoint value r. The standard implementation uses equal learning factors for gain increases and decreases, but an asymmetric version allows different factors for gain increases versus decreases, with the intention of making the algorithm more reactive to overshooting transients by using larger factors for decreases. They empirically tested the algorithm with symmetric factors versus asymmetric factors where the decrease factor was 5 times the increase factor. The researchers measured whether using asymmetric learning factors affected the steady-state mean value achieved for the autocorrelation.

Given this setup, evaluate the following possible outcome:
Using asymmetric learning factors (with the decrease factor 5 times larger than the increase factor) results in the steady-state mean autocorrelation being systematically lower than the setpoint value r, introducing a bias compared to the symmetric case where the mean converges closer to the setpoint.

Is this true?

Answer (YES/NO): NO